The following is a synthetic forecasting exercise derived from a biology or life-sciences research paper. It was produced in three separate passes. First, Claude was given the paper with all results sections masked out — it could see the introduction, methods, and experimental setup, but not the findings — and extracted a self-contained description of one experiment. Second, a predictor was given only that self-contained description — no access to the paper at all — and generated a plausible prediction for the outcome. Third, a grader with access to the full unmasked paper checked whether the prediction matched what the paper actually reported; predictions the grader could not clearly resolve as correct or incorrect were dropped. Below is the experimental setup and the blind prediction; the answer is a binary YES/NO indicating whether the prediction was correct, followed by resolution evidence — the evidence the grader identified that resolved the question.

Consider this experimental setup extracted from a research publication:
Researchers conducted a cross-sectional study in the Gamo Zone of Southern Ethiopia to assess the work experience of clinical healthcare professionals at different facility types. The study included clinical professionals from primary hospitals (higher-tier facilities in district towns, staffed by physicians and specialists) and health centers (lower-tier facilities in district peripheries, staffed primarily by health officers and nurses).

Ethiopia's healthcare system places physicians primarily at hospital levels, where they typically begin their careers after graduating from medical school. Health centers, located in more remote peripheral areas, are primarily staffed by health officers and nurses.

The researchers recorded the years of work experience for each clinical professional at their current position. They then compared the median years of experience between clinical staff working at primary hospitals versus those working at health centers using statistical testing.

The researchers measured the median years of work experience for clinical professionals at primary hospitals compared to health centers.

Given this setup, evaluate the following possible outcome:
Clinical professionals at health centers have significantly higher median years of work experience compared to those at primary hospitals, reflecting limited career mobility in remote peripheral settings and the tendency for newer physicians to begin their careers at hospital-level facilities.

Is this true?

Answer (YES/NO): YES